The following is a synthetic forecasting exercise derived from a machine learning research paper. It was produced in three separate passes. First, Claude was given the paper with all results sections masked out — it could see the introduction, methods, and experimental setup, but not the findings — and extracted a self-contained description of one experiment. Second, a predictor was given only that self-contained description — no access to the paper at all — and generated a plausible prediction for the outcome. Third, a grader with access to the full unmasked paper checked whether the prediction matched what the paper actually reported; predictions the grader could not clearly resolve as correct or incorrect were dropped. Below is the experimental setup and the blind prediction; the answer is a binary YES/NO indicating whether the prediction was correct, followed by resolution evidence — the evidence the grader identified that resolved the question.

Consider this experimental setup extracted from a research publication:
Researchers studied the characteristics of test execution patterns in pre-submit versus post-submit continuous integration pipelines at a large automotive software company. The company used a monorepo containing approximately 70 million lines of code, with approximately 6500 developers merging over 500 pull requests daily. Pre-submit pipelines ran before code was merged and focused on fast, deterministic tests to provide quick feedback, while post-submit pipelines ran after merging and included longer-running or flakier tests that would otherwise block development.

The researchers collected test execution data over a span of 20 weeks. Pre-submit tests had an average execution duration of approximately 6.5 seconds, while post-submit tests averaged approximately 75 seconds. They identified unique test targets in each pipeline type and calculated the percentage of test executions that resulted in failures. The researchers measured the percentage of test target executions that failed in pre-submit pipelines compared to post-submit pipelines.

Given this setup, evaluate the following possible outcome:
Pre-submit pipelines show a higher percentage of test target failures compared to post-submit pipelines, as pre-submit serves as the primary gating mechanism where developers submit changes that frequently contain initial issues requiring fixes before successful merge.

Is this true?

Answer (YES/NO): NO